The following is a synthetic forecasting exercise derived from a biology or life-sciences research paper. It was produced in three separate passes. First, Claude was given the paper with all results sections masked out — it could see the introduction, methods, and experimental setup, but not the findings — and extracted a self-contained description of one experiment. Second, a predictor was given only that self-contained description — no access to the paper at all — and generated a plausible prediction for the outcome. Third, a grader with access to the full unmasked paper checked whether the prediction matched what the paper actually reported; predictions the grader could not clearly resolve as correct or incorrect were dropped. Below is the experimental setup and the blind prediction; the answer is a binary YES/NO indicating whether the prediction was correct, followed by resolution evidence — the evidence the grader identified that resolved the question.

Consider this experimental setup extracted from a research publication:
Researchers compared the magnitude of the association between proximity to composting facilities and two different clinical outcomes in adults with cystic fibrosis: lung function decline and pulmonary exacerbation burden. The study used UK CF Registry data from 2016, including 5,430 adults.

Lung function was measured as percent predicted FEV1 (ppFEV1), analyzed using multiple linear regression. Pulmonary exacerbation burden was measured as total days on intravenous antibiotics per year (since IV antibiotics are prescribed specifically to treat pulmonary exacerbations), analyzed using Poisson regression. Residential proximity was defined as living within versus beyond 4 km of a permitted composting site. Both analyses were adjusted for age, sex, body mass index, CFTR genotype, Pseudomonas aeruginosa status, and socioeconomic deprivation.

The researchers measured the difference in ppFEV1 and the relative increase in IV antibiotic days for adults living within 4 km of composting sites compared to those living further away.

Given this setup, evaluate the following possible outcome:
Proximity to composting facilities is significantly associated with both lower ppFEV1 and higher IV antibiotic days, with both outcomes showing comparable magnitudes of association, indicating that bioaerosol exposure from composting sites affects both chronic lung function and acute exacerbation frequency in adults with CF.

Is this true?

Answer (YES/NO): NO